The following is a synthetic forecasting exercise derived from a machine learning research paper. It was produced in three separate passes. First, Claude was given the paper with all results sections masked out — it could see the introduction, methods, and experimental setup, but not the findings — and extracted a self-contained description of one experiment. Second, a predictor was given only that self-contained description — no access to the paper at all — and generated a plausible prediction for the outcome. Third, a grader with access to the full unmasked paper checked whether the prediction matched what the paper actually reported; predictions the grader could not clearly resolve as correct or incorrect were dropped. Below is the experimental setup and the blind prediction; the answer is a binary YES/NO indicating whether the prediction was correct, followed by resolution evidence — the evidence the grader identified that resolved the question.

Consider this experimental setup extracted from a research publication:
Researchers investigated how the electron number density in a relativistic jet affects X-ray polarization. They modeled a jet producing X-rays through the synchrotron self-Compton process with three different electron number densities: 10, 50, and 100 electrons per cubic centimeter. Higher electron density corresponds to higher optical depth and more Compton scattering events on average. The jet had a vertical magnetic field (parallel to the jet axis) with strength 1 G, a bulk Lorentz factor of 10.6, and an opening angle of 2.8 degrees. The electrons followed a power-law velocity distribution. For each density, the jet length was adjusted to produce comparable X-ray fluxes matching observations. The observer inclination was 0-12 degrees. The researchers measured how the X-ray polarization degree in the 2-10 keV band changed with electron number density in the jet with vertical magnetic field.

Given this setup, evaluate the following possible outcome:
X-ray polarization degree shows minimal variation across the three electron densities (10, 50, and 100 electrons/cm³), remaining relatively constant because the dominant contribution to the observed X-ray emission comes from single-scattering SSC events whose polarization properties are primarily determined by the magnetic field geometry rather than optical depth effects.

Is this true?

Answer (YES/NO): NO